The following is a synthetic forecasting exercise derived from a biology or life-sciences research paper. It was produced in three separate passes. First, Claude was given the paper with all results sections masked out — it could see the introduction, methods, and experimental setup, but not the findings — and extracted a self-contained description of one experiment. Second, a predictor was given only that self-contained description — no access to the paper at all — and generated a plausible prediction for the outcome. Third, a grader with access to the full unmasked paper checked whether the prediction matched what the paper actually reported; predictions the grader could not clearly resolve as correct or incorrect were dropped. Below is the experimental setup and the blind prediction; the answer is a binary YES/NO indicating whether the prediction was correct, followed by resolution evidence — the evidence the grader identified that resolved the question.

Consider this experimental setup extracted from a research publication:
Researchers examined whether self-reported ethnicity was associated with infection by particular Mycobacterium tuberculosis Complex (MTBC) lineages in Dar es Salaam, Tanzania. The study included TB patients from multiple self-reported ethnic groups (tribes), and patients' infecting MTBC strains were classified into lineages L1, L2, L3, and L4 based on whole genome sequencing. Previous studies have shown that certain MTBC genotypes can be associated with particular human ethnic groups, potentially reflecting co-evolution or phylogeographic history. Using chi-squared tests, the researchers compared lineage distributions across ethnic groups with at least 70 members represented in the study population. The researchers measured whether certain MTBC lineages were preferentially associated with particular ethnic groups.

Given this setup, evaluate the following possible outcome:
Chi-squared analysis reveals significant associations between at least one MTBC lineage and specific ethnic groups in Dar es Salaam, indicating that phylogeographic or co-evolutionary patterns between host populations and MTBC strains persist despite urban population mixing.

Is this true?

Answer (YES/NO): NO